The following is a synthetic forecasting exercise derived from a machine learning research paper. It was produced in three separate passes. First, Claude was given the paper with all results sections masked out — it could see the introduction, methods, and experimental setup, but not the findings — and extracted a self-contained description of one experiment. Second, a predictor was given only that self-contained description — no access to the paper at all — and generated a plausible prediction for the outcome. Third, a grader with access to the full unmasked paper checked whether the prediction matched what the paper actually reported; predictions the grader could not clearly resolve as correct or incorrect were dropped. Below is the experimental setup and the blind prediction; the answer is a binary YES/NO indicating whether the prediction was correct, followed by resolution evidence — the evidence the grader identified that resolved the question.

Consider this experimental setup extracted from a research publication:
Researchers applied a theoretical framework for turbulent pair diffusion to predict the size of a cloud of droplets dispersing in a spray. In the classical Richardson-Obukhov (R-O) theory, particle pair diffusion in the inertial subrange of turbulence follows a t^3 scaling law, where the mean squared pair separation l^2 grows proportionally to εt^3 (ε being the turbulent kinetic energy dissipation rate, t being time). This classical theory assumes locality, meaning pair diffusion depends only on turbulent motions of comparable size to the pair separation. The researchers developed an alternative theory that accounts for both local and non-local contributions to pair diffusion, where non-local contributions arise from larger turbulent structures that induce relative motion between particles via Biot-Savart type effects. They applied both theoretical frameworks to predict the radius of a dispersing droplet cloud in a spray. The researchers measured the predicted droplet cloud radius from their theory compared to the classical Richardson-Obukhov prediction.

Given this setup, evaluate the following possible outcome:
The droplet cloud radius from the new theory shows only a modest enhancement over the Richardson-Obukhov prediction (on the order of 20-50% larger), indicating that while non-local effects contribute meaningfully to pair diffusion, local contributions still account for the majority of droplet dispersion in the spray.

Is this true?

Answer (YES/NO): NO